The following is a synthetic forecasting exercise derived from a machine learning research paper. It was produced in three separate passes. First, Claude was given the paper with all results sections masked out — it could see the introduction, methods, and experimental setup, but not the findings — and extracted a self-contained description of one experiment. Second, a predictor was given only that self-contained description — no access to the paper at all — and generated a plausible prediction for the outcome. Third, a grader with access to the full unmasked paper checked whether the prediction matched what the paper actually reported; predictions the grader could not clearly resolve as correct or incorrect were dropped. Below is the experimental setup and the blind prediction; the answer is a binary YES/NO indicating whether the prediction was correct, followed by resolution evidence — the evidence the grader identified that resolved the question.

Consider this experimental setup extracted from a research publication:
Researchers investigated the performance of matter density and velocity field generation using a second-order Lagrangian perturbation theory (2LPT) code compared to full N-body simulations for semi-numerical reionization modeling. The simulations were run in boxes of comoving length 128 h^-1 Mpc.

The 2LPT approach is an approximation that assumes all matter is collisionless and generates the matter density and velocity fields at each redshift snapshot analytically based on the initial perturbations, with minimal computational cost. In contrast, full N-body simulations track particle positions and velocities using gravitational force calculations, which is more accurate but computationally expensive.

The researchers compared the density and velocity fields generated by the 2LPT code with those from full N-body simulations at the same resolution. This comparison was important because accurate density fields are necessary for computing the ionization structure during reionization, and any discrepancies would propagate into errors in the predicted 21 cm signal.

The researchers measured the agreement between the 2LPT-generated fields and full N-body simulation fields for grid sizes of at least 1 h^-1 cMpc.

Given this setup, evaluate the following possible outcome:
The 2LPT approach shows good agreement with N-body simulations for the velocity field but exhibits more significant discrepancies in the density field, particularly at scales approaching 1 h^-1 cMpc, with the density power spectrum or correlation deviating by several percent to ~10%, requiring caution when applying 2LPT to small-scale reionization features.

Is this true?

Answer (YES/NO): NO